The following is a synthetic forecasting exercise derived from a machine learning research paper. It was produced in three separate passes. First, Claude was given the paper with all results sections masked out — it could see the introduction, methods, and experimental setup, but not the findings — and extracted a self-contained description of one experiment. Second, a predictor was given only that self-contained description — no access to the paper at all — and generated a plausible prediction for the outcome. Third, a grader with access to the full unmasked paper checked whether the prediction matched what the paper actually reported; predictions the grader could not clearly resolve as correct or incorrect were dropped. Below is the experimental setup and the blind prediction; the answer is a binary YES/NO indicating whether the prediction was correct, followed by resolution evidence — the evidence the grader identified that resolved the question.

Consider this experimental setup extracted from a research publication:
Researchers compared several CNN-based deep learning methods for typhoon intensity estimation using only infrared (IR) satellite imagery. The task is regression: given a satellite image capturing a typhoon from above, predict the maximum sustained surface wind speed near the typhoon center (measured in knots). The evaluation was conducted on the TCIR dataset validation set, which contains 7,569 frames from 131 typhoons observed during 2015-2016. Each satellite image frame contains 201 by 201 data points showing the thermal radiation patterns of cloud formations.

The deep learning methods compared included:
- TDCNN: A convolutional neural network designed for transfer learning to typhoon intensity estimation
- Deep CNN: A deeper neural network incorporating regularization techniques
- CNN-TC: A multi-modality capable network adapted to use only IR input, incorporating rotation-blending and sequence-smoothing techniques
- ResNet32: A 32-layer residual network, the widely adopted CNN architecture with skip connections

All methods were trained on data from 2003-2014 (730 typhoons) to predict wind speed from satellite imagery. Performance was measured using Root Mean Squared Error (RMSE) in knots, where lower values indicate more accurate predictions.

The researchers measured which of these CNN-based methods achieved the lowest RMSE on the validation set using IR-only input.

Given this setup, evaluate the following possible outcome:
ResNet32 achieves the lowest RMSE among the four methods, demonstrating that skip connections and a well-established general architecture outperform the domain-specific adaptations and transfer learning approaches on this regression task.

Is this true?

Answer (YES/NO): NO